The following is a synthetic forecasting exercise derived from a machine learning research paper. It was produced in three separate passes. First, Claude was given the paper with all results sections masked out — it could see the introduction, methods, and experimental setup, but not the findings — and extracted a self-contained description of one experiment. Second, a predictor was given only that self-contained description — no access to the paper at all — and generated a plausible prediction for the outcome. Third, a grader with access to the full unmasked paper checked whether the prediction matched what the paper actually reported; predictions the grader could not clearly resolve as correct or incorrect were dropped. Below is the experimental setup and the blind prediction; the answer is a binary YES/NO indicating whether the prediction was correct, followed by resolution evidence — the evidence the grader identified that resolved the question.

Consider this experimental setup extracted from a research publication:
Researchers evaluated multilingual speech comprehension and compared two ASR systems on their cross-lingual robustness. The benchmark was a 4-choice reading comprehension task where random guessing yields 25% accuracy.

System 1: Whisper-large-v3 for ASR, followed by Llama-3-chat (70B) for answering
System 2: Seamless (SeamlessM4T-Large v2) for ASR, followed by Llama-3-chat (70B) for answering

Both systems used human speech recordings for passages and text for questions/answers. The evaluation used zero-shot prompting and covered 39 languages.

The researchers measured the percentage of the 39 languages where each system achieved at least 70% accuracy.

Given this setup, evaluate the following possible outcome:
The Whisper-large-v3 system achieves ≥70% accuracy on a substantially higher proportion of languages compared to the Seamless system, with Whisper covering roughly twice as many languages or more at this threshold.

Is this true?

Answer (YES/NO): NO